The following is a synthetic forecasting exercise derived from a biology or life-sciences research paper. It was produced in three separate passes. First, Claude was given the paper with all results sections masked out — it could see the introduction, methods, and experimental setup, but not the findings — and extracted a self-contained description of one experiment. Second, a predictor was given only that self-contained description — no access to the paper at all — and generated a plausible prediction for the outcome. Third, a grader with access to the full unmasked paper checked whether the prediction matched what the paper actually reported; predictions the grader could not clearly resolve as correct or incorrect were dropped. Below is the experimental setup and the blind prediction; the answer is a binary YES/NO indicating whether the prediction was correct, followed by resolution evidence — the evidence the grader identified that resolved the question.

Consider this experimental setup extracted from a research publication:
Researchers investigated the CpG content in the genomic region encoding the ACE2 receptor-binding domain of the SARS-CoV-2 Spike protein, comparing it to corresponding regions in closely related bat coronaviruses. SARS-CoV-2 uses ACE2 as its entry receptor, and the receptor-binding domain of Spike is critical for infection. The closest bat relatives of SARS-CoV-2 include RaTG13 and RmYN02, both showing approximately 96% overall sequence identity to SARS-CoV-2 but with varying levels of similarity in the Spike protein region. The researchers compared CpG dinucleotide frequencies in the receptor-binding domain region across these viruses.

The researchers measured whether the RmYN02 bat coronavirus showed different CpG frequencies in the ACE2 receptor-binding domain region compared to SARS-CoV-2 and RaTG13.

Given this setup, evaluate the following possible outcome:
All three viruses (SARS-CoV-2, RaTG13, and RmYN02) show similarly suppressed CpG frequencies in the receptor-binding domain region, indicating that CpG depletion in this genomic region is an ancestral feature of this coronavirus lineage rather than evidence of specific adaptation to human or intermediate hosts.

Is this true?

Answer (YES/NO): NO